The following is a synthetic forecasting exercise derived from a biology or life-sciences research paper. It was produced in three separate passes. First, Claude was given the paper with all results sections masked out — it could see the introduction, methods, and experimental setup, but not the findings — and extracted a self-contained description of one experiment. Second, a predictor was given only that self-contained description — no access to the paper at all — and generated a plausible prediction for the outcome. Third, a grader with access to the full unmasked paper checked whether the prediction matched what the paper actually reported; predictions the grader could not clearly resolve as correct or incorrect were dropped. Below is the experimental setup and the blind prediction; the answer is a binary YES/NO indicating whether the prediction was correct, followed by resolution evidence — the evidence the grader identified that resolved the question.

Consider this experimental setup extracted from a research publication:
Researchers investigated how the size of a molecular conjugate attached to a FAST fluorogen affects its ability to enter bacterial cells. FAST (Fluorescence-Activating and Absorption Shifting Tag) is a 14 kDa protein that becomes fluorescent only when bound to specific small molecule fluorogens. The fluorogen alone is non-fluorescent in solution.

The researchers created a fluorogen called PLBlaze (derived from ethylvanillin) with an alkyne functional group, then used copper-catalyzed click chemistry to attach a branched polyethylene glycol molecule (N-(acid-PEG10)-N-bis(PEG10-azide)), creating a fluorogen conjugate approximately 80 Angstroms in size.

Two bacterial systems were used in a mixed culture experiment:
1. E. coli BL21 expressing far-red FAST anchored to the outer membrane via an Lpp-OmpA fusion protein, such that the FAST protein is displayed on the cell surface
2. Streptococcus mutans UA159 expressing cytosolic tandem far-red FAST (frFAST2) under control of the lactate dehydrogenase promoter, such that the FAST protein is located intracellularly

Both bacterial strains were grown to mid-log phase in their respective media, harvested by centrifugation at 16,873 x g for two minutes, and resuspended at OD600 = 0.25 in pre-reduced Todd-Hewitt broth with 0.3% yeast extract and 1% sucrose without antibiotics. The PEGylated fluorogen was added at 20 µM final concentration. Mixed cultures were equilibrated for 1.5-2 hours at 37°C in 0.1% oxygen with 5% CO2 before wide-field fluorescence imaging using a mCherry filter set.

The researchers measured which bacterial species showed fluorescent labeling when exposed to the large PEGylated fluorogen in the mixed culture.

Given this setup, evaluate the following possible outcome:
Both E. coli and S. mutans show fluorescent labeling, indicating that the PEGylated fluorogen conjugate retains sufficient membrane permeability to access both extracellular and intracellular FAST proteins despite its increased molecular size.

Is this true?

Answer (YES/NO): NO